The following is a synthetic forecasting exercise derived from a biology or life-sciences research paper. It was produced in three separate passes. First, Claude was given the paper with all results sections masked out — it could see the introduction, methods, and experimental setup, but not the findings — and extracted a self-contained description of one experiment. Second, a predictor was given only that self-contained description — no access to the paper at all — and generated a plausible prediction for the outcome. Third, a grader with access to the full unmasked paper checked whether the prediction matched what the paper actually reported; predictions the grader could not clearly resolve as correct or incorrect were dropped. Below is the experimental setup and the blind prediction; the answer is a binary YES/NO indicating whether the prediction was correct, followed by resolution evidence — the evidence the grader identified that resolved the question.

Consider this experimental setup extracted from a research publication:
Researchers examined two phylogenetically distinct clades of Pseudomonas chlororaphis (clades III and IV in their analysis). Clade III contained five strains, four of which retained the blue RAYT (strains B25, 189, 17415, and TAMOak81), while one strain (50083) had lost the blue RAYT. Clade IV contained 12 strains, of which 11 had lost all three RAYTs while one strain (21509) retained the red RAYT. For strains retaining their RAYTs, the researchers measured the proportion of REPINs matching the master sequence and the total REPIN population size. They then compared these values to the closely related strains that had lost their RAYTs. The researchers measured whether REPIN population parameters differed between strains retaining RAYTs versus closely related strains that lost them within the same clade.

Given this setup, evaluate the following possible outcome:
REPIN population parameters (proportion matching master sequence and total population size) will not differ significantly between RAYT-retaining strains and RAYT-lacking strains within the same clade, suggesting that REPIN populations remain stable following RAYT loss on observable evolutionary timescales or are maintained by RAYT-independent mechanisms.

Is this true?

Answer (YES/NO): NO